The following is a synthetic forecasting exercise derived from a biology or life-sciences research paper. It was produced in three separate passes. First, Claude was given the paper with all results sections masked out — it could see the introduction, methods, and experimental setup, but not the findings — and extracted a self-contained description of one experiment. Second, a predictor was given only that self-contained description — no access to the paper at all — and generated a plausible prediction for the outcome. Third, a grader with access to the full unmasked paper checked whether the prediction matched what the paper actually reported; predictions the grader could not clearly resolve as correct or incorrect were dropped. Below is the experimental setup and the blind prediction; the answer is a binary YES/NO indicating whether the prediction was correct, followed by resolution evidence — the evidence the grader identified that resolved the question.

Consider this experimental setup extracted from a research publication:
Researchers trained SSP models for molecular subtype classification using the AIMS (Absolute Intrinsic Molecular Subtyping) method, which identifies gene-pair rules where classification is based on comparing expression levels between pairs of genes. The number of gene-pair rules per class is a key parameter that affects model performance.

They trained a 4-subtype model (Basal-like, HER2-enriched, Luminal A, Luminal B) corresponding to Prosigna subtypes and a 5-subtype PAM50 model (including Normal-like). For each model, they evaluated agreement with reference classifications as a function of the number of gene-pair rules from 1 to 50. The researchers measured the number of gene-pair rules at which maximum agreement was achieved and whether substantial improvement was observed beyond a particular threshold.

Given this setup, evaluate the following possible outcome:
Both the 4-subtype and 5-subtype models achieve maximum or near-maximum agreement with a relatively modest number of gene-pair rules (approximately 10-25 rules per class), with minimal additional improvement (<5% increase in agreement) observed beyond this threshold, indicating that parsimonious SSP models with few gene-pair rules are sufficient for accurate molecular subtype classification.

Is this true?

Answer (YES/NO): YES